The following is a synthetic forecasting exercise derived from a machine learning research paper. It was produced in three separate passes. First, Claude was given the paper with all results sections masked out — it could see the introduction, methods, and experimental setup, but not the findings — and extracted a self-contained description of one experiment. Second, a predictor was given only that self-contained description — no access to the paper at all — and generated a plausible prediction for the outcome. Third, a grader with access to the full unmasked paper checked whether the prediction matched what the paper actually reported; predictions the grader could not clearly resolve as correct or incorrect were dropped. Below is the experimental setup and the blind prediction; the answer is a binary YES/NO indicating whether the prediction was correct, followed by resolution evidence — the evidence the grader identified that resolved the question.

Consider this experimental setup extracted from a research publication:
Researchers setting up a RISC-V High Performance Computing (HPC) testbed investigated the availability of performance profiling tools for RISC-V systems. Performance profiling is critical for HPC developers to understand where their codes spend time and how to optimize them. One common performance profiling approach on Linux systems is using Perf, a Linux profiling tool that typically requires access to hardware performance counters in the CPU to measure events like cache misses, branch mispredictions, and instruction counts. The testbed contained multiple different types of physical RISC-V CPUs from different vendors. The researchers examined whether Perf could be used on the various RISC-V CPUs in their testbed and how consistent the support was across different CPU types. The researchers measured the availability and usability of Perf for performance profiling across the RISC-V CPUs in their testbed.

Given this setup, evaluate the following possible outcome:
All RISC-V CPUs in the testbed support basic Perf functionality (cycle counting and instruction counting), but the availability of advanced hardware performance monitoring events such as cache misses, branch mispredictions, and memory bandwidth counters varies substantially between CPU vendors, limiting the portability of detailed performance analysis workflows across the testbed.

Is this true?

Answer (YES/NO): NO